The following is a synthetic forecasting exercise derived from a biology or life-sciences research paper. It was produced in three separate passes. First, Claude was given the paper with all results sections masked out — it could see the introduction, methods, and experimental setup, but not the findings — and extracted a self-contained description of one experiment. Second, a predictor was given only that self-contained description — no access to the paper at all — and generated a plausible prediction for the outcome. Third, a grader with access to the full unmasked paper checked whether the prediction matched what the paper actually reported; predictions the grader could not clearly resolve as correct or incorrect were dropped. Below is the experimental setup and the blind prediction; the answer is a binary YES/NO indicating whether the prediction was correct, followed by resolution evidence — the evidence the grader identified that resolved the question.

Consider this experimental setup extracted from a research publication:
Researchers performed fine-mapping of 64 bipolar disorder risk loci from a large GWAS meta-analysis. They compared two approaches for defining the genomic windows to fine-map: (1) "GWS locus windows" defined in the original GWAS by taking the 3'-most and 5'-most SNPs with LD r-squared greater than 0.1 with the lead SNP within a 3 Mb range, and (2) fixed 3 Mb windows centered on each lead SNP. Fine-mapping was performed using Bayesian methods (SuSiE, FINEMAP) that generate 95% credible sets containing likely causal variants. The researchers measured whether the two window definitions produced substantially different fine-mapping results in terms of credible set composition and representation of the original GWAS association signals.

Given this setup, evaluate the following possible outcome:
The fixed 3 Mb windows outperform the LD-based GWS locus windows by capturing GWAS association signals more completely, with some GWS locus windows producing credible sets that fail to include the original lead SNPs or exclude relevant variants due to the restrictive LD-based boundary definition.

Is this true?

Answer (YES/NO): NO